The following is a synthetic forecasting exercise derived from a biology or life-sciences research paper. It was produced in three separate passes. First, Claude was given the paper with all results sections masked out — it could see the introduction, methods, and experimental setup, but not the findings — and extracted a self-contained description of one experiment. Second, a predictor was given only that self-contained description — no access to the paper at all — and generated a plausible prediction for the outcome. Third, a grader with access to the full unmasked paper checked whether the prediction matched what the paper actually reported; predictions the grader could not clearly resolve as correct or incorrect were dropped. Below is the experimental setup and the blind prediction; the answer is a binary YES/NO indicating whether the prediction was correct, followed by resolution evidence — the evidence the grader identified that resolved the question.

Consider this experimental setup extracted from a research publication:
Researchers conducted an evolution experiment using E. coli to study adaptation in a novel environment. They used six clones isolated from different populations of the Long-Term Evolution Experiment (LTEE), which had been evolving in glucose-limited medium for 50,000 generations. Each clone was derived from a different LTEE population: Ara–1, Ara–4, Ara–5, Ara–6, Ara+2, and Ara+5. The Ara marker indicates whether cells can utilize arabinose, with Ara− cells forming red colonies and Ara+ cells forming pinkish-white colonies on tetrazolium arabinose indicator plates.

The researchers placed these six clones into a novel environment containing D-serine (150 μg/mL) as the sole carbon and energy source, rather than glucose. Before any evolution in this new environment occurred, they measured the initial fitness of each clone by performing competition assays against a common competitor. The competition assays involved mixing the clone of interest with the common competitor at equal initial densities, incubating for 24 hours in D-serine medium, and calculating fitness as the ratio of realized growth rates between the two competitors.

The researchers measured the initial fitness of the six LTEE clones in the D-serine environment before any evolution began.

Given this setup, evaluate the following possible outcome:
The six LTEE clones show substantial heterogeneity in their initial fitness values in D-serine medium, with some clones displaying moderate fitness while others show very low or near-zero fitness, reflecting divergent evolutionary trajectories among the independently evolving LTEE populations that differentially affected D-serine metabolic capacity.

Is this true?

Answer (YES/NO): NO